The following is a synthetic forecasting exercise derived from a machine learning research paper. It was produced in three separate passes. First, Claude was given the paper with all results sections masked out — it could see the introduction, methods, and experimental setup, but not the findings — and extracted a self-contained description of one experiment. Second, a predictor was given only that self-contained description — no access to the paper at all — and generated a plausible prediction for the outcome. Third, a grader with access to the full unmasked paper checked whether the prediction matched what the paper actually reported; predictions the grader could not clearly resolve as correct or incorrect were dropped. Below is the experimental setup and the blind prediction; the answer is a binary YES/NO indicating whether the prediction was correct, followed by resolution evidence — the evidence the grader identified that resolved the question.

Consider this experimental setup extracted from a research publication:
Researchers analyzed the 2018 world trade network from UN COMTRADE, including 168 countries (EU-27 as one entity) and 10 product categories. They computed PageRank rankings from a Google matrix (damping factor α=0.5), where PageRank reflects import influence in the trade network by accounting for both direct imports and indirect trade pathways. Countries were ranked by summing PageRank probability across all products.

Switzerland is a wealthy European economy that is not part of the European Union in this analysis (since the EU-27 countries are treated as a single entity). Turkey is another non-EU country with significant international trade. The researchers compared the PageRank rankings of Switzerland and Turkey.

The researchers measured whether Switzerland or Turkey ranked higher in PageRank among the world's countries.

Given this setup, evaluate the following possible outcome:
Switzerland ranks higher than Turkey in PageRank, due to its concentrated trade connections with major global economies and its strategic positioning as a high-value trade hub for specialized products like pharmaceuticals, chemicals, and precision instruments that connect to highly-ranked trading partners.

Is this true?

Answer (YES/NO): YES